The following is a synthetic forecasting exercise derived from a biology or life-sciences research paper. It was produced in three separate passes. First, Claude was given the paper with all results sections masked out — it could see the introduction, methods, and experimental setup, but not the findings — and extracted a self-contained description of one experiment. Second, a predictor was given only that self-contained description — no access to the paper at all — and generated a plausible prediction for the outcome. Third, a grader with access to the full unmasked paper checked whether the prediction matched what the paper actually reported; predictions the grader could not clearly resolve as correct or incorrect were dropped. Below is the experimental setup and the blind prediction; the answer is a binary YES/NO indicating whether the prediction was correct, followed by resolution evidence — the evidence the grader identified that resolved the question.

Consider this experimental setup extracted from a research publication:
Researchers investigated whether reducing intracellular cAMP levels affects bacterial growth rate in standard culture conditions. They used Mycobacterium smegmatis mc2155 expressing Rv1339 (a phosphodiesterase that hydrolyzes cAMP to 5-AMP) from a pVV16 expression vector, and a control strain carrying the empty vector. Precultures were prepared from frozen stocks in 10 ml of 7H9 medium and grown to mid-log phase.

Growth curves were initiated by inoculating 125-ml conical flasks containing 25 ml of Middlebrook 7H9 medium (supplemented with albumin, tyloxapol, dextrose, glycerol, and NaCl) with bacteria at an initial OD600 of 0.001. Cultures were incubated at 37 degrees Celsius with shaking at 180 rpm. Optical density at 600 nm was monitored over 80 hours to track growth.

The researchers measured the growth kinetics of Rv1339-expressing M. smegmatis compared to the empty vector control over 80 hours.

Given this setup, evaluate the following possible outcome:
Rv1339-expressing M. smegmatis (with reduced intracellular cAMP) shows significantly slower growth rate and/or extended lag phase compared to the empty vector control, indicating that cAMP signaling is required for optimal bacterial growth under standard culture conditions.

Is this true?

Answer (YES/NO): YES